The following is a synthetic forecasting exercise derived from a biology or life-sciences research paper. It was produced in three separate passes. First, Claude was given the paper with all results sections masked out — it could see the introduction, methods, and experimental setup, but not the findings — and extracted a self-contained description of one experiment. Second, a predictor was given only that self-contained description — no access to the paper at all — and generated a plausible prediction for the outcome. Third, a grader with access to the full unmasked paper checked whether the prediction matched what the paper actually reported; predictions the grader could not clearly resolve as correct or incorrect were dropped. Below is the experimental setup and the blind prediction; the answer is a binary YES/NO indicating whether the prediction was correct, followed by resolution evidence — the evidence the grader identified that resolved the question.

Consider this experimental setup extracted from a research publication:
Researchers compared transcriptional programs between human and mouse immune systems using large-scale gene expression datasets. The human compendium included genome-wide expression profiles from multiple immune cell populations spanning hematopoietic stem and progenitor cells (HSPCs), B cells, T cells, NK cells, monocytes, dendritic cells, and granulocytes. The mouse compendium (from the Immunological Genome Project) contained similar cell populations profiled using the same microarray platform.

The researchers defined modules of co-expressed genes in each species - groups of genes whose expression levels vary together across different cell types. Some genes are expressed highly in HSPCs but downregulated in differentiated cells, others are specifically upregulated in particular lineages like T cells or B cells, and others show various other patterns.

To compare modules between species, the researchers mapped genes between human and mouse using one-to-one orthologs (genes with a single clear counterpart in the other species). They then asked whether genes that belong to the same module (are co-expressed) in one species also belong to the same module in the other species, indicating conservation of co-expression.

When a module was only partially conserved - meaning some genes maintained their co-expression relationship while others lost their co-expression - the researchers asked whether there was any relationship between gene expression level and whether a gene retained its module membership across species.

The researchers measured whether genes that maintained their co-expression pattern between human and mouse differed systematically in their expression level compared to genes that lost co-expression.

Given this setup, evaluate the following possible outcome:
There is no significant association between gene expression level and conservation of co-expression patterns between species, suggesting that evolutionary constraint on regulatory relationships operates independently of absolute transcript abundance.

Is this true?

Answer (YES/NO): NO